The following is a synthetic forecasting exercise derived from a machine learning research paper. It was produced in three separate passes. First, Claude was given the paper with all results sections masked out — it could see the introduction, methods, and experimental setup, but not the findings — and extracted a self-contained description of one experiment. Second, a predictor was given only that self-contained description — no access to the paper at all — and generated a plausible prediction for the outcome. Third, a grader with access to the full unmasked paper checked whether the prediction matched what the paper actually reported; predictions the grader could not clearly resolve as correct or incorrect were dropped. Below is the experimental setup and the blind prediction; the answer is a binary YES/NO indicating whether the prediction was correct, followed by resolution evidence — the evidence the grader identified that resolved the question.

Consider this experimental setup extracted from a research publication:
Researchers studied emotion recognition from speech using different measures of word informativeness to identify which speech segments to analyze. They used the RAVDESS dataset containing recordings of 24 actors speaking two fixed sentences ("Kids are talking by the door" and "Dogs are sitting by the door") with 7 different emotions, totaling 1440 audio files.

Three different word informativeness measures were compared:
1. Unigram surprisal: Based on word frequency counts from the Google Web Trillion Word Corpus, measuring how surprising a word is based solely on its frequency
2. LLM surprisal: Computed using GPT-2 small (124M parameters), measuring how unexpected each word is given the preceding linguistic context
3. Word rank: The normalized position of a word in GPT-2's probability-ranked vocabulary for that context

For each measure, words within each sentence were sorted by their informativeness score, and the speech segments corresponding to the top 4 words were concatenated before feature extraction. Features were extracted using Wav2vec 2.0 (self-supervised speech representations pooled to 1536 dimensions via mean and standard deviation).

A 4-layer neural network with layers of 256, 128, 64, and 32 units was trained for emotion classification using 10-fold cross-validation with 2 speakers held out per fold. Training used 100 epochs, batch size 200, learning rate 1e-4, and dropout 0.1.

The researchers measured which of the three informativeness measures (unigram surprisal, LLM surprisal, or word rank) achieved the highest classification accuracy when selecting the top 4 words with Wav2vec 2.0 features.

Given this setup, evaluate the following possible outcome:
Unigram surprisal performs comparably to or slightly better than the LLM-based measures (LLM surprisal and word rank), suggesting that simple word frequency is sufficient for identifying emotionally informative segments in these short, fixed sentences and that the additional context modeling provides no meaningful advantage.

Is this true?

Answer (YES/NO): NO